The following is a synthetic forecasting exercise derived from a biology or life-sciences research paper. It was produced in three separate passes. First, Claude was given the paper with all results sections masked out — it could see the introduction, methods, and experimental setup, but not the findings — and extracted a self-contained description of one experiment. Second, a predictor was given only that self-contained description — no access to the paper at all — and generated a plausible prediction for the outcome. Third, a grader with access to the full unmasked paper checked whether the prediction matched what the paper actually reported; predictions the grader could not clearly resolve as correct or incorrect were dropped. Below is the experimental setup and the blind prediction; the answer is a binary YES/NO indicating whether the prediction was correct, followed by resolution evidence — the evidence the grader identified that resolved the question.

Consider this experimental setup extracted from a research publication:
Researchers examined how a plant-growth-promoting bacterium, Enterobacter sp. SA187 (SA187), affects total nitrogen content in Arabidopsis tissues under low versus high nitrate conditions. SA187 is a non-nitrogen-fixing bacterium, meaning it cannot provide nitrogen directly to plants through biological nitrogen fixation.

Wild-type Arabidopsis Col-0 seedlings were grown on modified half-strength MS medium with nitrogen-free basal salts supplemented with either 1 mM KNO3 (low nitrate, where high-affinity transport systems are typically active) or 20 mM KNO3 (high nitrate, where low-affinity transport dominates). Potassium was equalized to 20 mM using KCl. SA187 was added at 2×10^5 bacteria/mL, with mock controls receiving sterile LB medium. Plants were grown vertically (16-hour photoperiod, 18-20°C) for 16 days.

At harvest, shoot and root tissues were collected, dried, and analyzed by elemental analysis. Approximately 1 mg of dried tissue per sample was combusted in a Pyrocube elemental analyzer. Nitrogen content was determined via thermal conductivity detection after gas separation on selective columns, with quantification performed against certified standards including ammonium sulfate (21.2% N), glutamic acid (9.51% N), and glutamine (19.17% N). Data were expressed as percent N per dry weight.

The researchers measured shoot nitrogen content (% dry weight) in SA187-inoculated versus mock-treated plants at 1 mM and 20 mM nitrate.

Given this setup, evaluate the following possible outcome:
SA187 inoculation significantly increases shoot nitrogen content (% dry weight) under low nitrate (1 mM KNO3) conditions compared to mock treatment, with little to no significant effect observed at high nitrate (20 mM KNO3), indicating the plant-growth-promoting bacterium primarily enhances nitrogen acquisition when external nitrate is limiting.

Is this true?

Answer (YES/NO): YES